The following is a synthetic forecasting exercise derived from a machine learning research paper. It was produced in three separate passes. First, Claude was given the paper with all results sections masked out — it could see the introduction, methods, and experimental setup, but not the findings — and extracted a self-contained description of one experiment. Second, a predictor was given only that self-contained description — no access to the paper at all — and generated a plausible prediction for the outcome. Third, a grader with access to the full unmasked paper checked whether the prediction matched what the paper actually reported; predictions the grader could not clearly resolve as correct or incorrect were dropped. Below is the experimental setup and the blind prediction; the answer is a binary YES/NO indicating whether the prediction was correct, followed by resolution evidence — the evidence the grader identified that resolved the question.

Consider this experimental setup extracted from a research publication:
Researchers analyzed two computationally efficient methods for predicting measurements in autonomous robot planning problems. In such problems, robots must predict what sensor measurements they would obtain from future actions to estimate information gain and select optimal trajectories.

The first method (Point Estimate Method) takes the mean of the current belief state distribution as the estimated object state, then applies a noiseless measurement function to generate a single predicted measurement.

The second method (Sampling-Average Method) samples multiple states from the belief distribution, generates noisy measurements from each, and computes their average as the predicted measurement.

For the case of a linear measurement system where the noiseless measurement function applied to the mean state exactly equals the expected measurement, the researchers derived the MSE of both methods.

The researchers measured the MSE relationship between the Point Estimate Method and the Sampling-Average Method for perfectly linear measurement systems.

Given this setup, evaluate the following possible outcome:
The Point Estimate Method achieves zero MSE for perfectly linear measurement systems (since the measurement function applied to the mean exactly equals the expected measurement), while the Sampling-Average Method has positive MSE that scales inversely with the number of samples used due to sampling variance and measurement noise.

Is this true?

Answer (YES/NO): NO